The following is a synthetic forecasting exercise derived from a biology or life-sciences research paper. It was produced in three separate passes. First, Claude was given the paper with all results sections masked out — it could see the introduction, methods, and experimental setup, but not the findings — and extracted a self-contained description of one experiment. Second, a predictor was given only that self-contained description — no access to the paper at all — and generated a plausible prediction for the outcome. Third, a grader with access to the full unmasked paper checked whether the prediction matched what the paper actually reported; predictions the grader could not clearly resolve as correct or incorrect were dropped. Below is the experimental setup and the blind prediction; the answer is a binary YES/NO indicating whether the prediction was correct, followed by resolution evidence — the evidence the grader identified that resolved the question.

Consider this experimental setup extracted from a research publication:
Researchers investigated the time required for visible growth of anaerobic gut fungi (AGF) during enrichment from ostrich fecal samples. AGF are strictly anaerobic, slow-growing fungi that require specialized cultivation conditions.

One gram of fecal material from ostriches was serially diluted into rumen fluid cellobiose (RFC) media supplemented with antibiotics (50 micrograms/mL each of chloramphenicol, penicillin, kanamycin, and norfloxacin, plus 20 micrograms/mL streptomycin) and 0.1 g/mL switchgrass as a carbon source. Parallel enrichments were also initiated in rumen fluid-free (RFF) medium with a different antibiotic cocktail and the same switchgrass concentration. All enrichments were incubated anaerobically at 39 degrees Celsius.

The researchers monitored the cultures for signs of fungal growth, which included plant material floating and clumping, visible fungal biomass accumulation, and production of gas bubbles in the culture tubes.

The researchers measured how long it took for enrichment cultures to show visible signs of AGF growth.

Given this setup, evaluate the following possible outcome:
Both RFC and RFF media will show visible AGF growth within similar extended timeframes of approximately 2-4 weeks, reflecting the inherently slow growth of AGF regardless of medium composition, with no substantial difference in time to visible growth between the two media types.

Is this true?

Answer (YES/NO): YES